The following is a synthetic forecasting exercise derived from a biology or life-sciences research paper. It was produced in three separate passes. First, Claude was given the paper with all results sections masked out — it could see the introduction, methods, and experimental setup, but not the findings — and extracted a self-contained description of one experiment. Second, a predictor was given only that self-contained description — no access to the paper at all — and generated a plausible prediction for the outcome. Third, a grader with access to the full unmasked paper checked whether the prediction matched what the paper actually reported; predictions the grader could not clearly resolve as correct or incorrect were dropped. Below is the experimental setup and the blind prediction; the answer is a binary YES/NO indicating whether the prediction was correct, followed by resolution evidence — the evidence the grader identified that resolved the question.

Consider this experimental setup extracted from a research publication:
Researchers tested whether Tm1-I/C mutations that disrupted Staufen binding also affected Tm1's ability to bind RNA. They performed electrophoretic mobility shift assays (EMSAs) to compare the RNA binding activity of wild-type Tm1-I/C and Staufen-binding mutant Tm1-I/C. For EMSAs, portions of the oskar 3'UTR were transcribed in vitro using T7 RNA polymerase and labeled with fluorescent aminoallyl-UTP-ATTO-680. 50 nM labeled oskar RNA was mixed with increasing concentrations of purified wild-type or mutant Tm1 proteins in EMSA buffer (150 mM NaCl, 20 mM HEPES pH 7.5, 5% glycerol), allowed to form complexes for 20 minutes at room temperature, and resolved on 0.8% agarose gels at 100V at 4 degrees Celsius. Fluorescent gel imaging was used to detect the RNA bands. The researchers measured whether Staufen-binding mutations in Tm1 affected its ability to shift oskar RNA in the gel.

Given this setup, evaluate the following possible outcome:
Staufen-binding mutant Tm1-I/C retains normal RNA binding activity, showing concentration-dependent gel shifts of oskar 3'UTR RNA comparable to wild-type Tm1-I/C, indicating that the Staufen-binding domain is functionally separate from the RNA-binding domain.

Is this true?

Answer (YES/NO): YES